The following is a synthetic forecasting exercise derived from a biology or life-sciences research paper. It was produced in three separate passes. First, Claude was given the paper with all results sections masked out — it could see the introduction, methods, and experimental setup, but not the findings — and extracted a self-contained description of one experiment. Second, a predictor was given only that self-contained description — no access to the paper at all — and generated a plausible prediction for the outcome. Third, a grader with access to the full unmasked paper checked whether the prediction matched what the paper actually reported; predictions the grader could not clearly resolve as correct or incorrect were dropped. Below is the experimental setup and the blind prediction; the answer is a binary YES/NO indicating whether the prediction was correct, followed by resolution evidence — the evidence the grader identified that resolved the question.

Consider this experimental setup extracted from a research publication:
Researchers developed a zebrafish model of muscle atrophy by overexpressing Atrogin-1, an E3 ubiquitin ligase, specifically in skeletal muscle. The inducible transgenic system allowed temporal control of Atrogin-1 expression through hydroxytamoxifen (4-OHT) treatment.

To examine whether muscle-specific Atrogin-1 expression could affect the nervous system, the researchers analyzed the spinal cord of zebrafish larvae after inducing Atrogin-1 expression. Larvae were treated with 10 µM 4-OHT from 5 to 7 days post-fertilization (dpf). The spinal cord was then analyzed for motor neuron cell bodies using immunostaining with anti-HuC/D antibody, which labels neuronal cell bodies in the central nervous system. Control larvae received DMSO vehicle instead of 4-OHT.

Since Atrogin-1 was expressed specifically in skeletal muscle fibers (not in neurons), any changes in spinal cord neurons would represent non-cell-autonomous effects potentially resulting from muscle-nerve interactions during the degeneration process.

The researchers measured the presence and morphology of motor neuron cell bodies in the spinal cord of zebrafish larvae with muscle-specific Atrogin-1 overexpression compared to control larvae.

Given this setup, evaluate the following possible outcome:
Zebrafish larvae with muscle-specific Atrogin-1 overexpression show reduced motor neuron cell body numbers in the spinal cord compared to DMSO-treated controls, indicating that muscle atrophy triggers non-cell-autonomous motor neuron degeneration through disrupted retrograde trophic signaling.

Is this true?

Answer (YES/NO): YES